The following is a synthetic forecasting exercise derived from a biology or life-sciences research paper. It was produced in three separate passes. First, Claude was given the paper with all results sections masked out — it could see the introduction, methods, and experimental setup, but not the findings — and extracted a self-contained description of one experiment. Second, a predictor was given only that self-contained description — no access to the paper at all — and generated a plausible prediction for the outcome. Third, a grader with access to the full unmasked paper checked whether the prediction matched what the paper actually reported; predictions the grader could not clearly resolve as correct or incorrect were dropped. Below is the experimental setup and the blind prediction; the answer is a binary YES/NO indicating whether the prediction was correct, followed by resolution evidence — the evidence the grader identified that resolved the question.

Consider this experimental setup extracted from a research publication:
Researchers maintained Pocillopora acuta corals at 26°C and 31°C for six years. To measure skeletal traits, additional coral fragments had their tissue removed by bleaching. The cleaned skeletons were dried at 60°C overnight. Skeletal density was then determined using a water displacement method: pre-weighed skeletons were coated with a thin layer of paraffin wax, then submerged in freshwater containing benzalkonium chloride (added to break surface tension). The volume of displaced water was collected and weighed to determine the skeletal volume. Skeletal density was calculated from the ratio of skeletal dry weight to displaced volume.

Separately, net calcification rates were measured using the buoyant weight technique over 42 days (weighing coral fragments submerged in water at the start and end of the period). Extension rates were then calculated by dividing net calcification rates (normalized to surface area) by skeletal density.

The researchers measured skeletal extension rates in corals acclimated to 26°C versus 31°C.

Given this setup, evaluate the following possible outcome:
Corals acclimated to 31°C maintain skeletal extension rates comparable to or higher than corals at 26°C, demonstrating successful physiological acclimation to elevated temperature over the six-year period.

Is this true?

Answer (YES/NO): NO